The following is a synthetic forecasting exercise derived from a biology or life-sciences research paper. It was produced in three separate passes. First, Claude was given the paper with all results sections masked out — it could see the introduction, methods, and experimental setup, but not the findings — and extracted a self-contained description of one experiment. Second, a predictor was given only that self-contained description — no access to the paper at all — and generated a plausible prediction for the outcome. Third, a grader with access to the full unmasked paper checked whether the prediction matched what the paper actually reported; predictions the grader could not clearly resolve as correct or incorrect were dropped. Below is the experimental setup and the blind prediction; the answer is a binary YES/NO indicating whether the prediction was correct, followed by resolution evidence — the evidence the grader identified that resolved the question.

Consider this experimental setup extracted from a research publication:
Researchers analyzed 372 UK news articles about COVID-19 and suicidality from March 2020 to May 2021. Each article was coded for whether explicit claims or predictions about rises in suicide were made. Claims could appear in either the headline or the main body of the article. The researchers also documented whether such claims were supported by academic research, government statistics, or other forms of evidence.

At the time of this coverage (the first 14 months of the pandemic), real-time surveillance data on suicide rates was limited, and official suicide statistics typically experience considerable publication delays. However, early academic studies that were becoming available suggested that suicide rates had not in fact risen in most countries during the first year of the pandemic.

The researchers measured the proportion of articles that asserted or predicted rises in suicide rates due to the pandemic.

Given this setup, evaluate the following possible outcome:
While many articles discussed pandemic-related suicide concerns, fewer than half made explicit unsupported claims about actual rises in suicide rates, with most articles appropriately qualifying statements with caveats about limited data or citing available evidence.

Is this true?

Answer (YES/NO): NO